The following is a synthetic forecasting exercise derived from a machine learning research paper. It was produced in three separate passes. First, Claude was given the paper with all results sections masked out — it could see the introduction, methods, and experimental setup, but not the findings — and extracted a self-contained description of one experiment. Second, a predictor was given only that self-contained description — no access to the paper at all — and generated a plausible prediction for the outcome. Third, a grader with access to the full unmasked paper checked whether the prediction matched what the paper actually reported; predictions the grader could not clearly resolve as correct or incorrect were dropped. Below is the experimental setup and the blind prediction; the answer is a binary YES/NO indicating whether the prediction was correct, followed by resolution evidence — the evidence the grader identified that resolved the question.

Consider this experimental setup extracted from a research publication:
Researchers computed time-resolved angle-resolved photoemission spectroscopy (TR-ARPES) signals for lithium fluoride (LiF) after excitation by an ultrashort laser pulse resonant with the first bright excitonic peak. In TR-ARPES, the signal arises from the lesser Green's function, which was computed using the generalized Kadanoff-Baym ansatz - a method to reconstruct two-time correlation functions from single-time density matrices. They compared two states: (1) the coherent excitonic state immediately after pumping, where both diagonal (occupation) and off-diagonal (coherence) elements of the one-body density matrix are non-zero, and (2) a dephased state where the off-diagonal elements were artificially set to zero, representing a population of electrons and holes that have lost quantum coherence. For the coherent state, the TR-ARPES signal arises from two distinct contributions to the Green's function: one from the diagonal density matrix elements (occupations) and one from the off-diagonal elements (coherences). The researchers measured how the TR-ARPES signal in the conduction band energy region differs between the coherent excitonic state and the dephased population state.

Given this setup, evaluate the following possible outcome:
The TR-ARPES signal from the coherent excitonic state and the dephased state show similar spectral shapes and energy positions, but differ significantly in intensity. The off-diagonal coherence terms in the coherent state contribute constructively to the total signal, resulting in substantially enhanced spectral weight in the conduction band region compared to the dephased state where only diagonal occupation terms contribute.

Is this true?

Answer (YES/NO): NO